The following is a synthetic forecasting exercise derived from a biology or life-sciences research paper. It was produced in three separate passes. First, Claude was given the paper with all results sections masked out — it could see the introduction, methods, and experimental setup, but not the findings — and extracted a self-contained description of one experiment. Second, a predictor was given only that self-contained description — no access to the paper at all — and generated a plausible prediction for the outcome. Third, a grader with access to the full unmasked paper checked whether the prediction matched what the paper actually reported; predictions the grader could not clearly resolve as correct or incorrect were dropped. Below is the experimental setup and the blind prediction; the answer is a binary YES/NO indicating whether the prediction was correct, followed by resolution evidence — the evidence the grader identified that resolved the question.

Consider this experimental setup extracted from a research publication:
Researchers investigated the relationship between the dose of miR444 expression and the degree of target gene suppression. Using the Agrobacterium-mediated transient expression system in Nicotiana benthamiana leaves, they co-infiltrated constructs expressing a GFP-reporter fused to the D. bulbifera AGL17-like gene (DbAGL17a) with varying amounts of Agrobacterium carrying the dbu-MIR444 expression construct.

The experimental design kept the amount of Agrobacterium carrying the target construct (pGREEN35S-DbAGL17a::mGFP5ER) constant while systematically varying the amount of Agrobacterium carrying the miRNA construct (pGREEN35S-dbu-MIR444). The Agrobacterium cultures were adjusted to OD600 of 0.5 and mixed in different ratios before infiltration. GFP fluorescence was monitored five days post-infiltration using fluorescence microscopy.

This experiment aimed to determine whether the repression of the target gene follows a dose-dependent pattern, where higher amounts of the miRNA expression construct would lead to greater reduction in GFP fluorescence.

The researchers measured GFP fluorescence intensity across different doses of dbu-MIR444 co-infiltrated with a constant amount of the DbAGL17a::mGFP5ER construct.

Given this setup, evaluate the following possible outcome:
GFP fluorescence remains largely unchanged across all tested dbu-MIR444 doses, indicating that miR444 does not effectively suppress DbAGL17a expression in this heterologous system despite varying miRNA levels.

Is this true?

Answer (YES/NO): NO